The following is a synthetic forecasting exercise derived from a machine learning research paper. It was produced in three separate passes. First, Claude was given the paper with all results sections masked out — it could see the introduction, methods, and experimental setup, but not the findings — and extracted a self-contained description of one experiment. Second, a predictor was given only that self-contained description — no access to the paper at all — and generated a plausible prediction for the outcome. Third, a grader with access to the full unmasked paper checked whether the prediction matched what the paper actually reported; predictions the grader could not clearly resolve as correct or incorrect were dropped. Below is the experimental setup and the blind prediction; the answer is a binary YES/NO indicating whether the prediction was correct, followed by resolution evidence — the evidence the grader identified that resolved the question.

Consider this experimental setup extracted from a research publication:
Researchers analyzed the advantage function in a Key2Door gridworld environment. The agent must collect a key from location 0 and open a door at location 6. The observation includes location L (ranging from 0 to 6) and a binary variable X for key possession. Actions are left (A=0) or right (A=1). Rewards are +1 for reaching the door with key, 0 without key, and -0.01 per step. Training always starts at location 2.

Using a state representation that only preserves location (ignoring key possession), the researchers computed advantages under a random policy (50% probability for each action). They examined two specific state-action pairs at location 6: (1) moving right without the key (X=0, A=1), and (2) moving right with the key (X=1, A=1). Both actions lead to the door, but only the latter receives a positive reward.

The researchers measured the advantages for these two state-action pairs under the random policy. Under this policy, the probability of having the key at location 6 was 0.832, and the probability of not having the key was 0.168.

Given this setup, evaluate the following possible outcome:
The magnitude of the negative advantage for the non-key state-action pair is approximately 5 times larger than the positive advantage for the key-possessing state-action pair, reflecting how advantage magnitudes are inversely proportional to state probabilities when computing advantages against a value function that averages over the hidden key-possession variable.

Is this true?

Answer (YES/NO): NO